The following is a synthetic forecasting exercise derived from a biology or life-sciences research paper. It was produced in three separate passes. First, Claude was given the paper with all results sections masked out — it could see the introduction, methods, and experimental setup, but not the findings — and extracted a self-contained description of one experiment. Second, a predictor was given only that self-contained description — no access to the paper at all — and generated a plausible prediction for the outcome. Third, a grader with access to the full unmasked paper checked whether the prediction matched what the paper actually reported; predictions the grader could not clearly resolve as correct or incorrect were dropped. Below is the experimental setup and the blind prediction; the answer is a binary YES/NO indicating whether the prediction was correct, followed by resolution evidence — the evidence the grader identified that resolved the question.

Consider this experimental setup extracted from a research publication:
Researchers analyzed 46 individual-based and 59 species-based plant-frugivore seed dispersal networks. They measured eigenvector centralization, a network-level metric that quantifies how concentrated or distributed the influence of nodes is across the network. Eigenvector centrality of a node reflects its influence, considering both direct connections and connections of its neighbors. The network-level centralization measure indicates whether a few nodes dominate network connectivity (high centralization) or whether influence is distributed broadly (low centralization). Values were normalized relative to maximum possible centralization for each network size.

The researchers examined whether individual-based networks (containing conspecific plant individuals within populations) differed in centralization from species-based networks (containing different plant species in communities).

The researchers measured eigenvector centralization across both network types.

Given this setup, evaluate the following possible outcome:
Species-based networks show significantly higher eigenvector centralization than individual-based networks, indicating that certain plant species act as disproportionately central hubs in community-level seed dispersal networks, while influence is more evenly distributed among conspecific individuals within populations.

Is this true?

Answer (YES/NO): NO